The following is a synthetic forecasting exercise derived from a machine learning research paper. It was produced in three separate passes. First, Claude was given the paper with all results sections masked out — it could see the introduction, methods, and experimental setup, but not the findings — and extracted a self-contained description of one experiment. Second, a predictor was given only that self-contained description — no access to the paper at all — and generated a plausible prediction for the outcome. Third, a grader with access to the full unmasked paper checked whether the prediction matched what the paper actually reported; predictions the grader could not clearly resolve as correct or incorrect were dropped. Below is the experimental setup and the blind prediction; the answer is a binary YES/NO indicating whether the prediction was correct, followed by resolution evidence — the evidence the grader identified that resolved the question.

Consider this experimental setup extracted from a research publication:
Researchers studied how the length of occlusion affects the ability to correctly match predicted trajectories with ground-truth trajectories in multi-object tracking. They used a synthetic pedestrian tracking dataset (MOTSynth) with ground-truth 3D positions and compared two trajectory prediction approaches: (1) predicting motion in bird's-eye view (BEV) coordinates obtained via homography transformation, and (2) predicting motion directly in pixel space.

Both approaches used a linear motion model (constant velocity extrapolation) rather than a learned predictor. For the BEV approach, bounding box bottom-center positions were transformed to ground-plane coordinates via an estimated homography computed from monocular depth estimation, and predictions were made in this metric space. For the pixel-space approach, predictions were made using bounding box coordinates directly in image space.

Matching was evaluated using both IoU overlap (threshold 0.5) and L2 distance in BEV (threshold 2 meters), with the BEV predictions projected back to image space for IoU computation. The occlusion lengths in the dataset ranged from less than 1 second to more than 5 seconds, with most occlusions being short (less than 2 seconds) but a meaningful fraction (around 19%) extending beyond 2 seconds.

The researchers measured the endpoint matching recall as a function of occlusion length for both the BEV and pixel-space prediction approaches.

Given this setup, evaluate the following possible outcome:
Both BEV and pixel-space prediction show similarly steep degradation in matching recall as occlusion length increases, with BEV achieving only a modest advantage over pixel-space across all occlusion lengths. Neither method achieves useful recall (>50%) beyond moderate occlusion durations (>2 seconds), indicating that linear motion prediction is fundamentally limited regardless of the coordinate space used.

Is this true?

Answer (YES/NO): NO